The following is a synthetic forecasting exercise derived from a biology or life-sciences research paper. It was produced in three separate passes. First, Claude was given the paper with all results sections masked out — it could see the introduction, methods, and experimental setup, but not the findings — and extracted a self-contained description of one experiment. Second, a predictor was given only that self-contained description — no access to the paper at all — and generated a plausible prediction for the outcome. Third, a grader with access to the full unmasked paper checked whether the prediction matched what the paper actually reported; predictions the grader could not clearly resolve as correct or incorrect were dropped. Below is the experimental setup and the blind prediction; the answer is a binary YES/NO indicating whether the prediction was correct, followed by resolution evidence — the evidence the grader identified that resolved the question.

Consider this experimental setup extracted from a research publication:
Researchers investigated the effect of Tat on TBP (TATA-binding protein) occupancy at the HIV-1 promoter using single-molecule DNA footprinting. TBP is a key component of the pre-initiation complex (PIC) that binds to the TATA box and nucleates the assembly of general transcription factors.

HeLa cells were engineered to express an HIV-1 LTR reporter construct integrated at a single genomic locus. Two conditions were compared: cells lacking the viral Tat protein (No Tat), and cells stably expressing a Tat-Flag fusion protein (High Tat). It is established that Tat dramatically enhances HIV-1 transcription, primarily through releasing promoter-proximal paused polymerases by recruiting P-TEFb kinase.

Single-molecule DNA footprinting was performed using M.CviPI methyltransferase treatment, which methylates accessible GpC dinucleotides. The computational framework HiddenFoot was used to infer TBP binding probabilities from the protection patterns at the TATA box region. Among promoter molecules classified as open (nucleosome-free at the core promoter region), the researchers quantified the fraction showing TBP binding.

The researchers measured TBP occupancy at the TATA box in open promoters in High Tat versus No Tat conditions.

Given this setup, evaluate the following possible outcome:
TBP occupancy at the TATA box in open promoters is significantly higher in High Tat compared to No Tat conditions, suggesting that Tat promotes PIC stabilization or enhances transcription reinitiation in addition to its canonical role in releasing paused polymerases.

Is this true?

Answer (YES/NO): YES